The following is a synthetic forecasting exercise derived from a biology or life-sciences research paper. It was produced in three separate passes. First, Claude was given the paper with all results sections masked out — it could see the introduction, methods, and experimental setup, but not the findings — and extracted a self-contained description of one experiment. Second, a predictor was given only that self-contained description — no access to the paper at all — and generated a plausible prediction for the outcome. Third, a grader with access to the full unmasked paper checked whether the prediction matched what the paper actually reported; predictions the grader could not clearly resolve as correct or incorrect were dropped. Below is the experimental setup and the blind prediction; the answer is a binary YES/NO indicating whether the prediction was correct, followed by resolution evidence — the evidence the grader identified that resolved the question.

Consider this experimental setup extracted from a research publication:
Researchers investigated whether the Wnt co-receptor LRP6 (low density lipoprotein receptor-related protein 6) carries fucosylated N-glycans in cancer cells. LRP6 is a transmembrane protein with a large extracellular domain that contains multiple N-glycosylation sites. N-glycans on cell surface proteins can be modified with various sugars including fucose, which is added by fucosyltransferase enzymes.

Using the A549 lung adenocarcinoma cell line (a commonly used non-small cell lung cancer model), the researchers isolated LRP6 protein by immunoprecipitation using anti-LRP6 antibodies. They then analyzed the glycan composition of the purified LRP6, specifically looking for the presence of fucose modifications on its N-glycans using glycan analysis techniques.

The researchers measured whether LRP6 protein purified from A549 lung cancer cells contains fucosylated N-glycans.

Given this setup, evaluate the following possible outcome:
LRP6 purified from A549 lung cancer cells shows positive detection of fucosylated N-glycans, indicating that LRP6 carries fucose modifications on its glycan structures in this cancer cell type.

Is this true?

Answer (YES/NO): YES